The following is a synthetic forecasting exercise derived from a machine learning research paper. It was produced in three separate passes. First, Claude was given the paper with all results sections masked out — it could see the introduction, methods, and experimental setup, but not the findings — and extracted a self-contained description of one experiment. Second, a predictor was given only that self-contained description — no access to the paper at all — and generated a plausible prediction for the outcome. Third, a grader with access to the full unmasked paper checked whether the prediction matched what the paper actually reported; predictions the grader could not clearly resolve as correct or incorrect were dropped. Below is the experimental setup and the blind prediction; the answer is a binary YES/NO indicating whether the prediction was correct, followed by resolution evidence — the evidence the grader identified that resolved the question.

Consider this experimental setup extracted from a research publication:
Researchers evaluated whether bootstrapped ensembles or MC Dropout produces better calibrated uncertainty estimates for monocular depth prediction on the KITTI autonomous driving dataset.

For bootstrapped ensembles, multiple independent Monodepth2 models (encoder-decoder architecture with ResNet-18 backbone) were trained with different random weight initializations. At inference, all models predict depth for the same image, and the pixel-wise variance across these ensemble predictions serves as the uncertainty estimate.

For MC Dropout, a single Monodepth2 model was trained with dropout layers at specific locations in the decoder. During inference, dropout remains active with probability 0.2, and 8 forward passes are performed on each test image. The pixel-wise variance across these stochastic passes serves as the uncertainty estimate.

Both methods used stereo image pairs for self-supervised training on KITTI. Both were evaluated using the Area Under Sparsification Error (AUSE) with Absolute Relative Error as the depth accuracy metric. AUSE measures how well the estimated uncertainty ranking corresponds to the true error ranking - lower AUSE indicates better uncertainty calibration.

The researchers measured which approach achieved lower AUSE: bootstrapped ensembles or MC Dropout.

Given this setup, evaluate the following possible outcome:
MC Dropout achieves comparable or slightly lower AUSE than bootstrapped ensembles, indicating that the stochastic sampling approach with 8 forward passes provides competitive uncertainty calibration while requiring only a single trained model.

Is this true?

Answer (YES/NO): NO